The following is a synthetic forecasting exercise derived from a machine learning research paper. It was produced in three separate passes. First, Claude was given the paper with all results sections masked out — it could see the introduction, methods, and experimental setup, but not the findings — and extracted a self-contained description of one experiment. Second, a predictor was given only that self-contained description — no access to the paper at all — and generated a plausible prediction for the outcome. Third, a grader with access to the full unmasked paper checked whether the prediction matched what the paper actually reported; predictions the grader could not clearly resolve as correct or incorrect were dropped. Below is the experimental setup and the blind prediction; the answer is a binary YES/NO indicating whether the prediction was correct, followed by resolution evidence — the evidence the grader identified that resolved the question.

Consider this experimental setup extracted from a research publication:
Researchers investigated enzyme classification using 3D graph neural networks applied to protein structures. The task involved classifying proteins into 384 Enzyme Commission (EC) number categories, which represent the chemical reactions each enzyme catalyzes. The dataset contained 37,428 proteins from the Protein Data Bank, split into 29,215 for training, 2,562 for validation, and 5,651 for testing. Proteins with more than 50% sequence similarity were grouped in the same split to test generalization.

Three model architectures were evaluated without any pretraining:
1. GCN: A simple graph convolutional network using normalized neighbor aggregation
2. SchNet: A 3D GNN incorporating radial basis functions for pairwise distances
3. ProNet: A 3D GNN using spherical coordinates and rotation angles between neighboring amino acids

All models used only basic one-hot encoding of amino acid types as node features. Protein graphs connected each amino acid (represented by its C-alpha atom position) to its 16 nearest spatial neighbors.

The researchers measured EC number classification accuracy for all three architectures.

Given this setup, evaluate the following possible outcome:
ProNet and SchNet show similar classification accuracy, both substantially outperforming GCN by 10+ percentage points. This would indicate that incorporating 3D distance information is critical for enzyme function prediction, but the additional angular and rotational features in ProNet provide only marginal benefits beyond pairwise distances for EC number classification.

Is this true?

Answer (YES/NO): NO